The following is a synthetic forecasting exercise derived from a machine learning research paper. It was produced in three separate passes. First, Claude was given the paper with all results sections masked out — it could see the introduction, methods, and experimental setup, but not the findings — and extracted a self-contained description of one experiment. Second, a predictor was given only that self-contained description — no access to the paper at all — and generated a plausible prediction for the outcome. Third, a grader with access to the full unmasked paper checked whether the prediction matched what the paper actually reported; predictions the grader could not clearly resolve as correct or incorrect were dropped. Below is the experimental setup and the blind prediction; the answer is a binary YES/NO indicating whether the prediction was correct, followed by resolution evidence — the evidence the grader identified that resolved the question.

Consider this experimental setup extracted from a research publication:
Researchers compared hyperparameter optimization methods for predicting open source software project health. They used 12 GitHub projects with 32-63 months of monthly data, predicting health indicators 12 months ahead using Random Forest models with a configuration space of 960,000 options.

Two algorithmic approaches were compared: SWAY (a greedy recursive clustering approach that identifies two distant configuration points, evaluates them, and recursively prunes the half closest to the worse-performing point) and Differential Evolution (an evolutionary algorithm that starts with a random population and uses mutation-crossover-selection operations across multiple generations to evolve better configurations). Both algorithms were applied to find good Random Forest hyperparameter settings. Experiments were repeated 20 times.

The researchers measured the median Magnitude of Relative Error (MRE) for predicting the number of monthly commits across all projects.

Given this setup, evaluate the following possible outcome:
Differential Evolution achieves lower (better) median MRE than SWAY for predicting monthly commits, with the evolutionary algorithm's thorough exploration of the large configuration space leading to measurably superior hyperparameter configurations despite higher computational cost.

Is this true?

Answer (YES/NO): NO